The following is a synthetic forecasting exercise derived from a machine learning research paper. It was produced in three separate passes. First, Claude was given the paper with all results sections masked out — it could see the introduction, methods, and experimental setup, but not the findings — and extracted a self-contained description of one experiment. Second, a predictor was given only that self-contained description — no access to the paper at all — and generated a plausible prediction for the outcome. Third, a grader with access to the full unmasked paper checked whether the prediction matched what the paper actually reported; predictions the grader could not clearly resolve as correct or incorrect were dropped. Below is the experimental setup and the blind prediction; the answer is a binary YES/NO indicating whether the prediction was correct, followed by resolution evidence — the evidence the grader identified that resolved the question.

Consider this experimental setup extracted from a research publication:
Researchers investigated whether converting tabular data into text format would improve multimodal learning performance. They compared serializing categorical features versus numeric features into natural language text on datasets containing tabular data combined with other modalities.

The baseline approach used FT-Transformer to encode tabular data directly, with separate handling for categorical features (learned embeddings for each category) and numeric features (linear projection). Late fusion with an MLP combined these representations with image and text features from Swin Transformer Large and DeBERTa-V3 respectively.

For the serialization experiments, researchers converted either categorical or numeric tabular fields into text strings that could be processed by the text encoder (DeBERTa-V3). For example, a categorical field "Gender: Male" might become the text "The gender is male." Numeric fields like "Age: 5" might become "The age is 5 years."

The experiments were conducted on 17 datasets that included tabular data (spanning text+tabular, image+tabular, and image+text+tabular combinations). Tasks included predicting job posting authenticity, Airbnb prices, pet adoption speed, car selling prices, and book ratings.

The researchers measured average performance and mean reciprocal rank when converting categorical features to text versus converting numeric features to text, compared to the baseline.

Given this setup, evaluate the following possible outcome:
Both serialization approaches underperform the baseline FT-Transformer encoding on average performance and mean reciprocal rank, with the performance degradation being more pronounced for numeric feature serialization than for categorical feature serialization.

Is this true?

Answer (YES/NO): NO